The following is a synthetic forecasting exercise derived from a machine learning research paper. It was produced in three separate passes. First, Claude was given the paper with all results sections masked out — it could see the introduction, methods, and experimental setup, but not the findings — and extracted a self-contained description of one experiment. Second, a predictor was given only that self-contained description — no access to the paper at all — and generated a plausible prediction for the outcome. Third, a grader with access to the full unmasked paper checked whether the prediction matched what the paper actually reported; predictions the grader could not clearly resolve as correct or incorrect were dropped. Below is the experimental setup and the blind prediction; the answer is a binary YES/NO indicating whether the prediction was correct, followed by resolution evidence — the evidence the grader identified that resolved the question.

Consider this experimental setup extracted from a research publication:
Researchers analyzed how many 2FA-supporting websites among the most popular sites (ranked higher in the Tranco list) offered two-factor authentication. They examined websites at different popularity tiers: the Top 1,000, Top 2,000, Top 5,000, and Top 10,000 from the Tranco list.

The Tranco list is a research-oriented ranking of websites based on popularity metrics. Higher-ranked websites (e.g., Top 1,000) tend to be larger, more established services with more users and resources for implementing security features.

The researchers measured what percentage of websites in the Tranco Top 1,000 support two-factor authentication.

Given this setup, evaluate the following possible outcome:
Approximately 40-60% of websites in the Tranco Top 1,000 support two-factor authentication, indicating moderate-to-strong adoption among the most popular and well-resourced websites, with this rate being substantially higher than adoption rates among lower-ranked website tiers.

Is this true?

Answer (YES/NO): NO